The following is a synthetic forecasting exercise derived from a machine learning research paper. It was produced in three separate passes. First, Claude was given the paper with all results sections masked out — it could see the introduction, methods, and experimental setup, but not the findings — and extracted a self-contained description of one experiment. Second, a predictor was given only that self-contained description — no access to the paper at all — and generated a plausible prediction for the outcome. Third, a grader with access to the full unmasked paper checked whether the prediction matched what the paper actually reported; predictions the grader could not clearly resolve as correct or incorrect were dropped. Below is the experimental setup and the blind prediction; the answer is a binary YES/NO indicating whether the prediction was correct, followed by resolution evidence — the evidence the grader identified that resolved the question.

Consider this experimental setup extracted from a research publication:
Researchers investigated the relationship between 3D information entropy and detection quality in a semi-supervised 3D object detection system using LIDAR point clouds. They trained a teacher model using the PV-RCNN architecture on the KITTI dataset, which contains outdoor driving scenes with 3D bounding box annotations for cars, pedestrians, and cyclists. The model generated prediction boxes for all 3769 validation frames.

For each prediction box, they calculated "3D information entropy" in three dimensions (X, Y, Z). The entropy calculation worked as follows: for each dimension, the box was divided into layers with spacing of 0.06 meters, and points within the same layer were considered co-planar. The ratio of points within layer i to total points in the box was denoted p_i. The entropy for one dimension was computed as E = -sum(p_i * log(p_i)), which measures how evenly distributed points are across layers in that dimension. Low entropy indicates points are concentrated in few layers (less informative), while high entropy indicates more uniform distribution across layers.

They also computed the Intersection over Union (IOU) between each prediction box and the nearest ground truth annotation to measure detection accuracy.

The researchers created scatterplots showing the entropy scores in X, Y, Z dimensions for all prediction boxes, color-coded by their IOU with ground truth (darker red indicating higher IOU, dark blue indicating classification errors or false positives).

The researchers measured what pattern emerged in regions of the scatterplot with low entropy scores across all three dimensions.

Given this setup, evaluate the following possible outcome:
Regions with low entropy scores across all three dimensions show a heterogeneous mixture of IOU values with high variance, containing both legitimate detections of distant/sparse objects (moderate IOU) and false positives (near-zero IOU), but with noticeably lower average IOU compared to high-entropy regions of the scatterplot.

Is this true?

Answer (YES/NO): NO